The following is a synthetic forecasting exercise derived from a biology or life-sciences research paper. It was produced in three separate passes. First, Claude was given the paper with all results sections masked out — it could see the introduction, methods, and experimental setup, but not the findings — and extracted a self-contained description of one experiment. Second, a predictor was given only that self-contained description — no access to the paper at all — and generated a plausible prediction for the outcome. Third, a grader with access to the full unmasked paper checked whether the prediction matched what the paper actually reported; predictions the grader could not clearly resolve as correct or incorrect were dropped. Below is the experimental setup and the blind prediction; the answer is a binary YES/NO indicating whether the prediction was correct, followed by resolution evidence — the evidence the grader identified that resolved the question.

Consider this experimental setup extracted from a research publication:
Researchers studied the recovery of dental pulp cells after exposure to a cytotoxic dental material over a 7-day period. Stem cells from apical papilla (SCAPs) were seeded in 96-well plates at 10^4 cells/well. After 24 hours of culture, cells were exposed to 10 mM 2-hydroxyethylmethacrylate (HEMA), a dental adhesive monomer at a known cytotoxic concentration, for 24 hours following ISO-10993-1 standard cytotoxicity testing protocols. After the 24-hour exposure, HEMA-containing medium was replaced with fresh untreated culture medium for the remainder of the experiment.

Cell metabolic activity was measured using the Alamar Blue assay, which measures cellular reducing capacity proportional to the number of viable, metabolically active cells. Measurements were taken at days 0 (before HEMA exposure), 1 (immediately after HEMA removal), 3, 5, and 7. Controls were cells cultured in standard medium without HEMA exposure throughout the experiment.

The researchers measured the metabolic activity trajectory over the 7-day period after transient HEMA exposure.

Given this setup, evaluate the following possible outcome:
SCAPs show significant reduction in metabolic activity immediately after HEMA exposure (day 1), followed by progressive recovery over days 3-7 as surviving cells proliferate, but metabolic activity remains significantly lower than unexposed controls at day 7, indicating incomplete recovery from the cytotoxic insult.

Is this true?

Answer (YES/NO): NO